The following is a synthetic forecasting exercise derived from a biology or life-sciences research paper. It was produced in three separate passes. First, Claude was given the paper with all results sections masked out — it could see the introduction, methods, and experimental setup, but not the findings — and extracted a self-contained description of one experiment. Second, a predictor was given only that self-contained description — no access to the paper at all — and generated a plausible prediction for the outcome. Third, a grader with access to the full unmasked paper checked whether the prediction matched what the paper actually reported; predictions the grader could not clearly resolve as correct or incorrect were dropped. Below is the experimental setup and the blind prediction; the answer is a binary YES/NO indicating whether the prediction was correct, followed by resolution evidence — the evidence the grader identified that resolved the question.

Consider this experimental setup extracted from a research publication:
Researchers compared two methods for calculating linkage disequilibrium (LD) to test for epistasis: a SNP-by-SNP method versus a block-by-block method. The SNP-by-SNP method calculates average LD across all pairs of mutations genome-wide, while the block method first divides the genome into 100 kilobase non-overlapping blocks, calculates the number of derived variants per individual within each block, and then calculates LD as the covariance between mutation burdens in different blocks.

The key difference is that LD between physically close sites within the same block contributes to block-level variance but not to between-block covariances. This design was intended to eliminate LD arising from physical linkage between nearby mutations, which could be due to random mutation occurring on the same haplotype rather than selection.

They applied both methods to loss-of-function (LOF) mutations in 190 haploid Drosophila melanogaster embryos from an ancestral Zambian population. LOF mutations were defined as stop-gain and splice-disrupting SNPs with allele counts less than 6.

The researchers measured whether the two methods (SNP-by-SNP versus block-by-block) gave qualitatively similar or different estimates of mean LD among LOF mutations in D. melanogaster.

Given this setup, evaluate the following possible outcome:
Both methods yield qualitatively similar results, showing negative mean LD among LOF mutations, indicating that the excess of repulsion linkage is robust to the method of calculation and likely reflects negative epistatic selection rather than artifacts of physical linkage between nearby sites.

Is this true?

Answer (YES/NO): NO